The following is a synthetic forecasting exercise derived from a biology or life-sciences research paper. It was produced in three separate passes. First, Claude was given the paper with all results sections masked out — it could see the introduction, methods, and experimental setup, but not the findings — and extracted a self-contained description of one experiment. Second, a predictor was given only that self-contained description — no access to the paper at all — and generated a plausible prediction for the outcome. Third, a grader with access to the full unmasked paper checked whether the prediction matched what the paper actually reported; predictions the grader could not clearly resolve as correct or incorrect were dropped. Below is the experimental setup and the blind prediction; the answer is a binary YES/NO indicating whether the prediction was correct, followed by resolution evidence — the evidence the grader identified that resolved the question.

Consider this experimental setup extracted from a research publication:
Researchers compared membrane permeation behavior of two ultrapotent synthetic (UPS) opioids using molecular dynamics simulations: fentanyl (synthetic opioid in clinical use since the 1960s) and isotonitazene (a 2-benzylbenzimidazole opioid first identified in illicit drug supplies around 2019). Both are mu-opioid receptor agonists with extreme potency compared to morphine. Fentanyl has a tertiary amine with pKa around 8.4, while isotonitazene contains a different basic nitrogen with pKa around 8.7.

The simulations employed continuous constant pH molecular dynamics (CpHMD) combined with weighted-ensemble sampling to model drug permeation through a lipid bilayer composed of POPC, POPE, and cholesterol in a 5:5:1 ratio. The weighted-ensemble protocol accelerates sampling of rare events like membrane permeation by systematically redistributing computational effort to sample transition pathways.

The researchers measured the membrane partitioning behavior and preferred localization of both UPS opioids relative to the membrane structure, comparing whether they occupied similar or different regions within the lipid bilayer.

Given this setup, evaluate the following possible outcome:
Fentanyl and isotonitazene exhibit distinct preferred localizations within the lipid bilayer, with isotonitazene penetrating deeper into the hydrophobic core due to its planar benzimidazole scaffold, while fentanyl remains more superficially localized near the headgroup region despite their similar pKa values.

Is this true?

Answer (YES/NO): NO